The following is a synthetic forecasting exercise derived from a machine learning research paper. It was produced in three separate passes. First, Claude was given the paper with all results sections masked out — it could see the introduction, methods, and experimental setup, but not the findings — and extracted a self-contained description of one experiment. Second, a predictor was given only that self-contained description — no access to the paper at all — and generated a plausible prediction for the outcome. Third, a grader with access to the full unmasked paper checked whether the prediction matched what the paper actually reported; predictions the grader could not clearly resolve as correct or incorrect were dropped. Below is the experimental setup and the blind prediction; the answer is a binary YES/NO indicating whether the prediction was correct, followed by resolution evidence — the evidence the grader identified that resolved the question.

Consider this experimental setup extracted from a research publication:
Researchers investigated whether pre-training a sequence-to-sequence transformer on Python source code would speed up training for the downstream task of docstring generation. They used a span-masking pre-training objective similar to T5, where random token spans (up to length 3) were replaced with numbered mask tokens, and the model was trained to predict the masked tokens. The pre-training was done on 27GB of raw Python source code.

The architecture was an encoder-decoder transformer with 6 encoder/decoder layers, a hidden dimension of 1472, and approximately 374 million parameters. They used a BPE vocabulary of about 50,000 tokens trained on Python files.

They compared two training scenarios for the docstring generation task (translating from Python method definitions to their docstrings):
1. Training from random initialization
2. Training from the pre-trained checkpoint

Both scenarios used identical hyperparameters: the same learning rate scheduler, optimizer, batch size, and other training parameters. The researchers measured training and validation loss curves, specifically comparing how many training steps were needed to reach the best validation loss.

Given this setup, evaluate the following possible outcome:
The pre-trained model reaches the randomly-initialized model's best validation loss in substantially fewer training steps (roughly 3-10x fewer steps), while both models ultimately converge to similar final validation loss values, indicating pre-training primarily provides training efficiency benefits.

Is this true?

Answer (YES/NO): NO